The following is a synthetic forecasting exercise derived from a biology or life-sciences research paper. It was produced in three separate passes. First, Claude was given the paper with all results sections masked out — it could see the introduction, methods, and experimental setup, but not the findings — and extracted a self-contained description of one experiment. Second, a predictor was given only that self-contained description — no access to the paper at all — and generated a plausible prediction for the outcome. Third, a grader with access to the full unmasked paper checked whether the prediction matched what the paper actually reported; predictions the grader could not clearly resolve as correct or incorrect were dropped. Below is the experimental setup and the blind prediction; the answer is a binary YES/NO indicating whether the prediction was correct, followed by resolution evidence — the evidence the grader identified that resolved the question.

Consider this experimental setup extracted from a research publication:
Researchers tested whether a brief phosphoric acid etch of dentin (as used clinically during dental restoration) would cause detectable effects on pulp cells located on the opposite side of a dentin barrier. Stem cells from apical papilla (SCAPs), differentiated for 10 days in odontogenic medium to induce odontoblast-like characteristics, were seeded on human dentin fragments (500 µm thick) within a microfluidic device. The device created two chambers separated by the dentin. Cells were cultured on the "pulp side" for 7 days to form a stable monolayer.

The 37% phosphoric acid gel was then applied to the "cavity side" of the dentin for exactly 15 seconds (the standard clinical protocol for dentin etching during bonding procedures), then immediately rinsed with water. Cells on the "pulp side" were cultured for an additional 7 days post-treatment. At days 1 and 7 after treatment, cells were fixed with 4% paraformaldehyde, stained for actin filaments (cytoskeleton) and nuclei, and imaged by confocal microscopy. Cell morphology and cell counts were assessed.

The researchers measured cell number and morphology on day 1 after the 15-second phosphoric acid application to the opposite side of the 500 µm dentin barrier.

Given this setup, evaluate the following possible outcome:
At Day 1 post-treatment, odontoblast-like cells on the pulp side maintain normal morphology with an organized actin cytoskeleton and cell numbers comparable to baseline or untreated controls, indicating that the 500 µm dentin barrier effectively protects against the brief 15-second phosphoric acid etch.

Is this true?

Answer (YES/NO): NO